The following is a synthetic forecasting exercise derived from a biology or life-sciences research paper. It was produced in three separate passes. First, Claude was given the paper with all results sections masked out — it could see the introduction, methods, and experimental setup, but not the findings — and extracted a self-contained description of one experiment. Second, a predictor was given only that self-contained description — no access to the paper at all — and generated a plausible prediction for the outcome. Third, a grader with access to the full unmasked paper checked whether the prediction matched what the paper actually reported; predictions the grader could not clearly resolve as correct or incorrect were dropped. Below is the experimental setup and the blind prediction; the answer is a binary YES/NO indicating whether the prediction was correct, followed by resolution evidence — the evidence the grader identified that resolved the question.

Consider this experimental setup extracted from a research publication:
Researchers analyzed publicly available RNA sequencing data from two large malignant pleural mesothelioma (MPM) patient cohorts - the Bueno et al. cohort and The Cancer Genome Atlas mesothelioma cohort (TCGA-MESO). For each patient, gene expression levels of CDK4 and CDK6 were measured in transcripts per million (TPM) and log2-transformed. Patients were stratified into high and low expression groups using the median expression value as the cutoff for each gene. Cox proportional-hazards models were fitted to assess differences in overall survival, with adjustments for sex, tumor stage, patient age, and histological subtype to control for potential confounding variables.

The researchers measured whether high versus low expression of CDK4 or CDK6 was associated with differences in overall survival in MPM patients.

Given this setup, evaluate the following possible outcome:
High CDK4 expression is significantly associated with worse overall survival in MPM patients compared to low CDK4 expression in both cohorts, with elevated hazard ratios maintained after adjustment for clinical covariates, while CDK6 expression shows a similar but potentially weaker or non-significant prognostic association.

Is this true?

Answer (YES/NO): YES